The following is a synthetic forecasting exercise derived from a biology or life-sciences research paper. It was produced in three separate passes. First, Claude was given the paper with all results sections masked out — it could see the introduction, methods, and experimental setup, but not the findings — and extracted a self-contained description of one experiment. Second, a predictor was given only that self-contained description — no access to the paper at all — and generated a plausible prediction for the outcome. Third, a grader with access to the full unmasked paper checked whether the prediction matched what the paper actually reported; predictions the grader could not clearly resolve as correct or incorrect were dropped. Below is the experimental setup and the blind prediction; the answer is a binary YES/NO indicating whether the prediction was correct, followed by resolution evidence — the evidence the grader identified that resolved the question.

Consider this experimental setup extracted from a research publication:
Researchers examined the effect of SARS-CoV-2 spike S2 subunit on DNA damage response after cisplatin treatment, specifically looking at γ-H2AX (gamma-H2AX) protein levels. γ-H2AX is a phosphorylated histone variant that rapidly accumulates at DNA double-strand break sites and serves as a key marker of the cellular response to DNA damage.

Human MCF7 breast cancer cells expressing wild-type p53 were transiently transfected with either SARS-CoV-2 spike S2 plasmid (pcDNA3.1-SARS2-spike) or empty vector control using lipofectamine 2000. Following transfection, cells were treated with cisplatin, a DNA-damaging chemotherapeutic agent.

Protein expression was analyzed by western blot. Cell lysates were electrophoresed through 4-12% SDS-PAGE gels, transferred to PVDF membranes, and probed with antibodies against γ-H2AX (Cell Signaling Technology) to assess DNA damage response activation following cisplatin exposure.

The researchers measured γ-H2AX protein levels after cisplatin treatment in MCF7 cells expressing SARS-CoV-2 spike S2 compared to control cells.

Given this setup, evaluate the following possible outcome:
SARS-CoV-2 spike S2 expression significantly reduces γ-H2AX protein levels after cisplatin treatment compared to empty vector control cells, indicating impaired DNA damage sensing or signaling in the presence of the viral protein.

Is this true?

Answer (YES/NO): YES